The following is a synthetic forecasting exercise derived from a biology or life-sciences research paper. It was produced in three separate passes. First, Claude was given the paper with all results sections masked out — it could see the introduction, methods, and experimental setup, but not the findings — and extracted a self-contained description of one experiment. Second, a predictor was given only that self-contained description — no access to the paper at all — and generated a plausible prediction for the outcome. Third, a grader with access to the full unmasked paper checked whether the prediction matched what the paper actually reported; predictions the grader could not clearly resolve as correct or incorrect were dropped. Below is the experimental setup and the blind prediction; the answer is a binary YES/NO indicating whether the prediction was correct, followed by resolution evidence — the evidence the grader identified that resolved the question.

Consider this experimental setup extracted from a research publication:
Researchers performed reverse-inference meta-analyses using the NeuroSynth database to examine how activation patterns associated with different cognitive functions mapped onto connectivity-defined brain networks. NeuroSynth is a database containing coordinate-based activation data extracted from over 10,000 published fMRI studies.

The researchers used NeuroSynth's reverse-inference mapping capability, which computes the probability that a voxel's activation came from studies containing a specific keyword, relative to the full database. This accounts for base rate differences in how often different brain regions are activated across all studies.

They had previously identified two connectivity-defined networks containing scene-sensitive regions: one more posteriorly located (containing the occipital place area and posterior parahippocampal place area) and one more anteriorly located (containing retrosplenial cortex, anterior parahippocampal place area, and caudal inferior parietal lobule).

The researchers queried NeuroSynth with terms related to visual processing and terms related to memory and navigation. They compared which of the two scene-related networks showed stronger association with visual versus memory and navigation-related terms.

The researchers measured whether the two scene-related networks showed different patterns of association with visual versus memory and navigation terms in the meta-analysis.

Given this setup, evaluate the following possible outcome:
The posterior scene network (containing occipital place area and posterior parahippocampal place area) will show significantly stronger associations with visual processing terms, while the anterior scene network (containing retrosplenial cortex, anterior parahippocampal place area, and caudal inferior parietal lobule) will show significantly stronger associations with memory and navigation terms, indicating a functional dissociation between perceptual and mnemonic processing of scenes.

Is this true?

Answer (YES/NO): YES